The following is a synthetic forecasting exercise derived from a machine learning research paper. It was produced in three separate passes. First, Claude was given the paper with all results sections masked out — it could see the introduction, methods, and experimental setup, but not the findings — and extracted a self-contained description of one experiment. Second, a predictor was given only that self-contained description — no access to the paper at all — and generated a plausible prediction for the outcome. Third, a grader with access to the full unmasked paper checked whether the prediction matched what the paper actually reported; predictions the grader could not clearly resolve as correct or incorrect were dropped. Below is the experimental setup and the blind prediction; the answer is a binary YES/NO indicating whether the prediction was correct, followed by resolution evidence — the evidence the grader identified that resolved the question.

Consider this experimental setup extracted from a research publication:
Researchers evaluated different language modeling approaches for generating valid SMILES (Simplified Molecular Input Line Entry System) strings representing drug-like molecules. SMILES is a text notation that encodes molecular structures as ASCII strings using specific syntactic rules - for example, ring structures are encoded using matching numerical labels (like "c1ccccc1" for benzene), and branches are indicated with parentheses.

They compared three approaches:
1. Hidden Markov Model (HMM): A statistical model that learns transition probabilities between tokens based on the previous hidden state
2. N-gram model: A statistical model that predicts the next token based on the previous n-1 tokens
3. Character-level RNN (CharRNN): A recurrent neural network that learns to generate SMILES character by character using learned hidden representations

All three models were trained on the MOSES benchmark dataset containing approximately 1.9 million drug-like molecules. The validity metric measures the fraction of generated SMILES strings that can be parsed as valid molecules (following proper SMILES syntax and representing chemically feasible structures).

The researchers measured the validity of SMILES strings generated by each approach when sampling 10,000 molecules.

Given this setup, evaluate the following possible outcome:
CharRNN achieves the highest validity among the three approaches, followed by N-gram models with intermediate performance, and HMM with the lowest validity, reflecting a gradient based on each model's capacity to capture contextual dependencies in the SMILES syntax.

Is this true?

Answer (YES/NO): YES